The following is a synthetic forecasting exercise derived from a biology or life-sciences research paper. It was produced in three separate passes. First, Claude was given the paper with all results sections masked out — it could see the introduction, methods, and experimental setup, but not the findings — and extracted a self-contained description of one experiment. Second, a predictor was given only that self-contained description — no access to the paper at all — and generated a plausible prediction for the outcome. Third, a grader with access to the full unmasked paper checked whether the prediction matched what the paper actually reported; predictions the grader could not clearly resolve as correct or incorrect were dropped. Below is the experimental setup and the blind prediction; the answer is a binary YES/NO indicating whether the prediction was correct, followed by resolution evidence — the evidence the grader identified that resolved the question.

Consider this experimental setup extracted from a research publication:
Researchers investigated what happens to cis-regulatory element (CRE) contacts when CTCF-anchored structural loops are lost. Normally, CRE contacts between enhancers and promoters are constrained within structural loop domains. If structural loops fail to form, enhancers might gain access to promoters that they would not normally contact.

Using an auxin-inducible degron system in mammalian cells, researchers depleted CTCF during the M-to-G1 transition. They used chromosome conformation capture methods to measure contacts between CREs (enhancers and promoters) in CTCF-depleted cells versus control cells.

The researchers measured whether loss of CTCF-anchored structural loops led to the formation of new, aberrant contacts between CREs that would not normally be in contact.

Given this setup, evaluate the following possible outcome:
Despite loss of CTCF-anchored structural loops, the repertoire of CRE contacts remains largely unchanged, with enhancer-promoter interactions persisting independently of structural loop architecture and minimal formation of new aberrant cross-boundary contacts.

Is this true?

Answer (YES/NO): NO